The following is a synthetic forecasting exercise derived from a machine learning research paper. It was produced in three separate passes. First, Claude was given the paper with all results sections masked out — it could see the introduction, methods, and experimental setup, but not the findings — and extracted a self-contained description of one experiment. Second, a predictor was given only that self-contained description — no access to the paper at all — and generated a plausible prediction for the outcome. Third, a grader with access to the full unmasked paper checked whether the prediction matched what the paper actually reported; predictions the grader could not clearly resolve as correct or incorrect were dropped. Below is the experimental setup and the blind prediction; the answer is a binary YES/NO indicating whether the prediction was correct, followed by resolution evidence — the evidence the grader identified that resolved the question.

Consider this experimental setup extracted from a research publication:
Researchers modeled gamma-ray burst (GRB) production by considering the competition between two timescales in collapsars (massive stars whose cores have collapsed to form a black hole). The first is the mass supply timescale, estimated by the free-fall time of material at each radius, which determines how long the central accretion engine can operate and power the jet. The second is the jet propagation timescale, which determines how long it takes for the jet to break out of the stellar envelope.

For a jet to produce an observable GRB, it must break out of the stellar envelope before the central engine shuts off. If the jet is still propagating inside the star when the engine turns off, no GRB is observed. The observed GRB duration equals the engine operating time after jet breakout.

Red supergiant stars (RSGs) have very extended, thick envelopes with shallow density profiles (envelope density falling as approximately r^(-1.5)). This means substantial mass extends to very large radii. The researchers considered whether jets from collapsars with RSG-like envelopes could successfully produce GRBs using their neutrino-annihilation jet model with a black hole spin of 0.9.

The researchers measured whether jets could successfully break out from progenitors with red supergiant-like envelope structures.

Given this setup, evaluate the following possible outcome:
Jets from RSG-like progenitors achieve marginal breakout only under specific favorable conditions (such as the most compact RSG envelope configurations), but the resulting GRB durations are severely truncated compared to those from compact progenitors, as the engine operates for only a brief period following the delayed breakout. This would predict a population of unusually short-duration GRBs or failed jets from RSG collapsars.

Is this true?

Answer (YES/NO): NO